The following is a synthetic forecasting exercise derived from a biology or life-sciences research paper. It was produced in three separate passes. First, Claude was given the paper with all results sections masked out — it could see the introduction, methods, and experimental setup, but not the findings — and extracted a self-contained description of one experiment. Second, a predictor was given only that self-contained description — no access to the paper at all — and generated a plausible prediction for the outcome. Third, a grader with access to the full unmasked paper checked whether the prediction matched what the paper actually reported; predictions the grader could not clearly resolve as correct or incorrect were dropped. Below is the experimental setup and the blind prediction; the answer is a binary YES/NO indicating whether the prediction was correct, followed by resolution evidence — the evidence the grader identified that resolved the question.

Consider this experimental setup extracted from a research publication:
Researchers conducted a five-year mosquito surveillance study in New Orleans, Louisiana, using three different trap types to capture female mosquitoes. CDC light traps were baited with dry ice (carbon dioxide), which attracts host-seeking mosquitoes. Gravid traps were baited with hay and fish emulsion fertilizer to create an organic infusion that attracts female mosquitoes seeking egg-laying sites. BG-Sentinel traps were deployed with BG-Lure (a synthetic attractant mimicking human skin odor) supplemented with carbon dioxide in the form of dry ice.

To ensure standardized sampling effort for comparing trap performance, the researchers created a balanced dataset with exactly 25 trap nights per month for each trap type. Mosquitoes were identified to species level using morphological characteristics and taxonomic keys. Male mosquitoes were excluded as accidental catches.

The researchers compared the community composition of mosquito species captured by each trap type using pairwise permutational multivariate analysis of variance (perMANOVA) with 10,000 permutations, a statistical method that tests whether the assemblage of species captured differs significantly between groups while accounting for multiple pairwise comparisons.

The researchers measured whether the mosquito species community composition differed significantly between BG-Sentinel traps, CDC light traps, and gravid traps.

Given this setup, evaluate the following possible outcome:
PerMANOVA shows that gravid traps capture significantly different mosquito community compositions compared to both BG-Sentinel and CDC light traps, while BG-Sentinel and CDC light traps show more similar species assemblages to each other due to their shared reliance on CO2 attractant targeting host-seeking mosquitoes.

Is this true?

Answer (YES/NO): NO